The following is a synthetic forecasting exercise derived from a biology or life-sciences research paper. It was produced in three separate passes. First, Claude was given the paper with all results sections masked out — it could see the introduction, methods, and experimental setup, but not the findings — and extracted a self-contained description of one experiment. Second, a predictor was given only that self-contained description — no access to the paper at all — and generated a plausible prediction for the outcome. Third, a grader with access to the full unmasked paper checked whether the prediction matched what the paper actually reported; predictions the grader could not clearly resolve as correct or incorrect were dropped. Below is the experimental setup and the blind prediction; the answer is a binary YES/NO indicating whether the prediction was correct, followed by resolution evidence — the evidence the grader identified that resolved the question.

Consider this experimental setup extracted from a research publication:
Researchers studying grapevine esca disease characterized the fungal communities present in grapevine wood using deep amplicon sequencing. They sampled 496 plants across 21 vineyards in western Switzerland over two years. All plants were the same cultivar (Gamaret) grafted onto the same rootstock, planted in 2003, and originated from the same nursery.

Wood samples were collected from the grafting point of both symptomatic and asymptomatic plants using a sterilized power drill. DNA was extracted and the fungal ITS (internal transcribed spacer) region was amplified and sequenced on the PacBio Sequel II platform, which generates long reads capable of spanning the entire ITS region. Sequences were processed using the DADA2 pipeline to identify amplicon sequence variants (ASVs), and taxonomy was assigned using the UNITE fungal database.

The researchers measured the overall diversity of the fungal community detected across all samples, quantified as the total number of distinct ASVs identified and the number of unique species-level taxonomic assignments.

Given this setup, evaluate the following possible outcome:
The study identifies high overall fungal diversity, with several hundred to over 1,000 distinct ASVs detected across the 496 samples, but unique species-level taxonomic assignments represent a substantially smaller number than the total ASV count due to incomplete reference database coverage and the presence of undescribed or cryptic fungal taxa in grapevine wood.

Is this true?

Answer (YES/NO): YES